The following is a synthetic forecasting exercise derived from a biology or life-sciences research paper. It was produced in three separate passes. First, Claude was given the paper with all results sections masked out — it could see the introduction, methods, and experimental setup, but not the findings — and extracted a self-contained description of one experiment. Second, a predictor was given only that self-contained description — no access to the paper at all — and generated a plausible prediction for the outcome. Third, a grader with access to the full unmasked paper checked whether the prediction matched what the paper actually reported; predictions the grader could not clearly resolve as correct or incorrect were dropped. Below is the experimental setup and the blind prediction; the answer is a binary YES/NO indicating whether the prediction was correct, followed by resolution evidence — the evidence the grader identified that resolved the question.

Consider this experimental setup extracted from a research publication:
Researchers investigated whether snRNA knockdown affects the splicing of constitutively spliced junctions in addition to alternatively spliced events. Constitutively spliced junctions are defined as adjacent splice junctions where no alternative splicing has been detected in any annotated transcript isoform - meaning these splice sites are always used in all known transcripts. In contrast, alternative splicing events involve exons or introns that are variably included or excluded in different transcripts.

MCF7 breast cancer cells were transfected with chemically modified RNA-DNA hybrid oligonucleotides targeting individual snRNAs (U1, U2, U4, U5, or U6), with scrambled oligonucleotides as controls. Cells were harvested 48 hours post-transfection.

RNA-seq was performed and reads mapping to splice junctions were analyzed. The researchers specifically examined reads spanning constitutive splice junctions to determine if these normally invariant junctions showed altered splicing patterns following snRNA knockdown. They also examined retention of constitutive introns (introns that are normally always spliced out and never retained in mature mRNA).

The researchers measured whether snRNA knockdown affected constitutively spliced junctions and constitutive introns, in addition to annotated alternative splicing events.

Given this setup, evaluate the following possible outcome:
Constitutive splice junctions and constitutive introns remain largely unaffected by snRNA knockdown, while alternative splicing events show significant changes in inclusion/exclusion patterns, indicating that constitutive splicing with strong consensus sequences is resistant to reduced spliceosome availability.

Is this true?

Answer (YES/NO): NO